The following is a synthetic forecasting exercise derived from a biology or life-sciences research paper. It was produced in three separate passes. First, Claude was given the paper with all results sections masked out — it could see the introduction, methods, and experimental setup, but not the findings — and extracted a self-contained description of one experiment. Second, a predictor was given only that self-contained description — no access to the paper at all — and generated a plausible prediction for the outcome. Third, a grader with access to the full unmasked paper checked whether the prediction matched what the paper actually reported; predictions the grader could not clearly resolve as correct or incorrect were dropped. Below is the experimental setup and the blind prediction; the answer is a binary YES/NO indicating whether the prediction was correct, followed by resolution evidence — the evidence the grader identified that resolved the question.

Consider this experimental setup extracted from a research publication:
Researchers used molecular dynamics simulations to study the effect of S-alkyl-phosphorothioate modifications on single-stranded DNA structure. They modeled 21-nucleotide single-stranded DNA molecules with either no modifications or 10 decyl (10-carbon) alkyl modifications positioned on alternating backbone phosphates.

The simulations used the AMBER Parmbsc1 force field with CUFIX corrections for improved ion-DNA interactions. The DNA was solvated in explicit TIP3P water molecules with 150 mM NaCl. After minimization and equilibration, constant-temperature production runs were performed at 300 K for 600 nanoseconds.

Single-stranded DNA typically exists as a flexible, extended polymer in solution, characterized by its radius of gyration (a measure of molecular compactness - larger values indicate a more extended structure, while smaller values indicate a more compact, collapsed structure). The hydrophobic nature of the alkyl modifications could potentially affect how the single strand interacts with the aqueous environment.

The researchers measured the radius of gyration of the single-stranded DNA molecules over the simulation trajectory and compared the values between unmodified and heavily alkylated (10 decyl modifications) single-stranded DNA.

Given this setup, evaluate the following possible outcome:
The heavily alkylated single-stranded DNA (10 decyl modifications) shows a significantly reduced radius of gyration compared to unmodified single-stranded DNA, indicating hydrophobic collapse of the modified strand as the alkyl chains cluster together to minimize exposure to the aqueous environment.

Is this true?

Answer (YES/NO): YES